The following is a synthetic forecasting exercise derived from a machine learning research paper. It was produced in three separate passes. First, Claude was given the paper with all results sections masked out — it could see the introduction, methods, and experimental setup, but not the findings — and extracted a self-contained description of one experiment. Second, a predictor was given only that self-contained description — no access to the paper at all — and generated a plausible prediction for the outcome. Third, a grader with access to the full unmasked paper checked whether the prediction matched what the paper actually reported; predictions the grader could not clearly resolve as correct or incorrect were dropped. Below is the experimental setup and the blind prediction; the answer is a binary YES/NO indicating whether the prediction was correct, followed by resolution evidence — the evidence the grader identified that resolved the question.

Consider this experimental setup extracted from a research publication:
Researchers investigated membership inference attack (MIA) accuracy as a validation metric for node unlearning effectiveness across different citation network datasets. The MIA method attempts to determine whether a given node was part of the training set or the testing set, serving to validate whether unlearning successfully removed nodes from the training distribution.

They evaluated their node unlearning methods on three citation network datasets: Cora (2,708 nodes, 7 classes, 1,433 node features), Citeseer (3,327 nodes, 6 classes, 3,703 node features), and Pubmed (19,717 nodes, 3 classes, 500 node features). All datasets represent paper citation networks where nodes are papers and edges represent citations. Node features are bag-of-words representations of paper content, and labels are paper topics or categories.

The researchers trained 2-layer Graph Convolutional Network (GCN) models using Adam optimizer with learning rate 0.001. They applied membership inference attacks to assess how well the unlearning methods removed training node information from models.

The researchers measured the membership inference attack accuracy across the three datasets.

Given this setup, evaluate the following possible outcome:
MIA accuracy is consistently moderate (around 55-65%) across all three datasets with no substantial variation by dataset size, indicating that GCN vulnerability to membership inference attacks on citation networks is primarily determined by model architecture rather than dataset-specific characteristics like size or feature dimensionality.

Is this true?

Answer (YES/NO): NO